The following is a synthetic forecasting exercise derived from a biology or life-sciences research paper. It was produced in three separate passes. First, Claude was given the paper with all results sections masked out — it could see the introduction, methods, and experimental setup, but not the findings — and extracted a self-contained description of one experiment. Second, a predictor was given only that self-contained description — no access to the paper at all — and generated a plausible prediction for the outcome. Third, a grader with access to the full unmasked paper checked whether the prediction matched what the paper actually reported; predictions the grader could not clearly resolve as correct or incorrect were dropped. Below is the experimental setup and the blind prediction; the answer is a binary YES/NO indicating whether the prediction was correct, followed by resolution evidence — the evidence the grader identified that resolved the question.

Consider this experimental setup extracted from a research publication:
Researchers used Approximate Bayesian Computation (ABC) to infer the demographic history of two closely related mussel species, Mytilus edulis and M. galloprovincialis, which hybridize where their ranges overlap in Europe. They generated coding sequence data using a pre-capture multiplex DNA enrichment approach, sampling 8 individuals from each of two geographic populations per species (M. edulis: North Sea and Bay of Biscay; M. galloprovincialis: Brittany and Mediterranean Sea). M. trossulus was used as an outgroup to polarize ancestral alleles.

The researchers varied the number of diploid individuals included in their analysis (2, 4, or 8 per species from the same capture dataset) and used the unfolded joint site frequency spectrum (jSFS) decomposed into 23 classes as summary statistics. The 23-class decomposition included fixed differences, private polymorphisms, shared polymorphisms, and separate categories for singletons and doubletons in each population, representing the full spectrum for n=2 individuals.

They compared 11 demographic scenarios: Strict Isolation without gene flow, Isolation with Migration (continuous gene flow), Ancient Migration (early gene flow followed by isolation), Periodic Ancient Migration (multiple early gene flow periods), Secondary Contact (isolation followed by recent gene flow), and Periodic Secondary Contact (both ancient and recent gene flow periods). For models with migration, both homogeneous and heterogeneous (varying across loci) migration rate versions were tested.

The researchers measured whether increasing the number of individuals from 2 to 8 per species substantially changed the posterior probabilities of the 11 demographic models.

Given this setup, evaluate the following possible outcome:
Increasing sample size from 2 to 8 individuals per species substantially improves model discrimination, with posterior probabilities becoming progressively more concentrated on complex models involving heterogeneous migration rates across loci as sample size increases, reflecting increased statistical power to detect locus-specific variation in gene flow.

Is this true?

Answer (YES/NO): NO